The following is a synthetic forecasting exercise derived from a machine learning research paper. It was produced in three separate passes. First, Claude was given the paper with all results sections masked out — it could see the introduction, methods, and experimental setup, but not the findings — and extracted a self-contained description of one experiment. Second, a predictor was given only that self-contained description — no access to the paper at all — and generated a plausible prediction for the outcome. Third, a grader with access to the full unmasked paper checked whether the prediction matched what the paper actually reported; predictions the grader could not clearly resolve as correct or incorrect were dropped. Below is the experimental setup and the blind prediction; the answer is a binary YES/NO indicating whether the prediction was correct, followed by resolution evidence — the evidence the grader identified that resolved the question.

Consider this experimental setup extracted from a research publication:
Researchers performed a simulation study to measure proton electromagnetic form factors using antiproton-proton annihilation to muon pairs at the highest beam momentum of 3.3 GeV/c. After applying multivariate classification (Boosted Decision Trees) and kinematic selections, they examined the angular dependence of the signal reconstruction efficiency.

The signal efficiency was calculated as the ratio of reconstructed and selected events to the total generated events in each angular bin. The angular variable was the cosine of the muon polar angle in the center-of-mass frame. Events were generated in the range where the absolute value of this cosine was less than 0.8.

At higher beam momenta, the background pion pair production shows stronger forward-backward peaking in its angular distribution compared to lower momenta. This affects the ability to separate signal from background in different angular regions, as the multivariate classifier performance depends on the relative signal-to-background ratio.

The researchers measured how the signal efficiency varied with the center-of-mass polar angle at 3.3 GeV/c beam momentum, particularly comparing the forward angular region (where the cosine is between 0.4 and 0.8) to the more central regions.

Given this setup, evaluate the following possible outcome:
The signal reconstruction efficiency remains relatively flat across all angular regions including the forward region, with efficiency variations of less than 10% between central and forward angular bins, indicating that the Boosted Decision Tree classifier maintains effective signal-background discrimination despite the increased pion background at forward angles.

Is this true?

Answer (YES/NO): NO